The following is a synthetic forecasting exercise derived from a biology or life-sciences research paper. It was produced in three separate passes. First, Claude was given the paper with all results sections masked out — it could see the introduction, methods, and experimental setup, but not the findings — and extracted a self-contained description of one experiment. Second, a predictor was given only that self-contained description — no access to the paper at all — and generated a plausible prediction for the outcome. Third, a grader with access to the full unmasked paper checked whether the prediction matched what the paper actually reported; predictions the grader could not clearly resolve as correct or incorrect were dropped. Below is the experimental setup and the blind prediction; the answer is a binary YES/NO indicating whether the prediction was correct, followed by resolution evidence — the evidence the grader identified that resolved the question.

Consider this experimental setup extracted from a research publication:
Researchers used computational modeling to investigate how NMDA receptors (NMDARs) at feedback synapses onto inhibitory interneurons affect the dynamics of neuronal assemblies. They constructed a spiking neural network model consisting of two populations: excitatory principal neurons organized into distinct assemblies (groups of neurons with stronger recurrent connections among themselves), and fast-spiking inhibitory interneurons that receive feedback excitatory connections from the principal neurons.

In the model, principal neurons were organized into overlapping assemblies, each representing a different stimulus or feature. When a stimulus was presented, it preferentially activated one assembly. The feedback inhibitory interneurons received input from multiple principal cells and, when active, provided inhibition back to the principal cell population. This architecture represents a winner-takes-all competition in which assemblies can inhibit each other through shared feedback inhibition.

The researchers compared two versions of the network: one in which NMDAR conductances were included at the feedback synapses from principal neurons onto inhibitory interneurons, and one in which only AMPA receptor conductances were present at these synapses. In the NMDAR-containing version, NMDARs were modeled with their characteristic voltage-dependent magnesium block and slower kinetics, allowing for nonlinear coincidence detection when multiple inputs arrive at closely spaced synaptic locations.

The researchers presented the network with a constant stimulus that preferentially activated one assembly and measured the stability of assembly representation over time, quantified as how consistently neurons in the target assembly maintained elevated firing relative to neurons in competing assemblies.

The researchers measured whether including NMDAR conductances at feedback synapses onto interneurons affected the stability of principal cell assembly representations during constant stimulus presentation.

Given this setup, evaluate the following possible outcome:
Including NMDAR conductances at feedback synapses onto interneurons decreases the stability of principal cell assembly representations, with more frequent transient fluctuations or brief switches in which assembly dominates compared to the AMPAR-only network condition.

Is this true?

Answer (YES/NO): NO